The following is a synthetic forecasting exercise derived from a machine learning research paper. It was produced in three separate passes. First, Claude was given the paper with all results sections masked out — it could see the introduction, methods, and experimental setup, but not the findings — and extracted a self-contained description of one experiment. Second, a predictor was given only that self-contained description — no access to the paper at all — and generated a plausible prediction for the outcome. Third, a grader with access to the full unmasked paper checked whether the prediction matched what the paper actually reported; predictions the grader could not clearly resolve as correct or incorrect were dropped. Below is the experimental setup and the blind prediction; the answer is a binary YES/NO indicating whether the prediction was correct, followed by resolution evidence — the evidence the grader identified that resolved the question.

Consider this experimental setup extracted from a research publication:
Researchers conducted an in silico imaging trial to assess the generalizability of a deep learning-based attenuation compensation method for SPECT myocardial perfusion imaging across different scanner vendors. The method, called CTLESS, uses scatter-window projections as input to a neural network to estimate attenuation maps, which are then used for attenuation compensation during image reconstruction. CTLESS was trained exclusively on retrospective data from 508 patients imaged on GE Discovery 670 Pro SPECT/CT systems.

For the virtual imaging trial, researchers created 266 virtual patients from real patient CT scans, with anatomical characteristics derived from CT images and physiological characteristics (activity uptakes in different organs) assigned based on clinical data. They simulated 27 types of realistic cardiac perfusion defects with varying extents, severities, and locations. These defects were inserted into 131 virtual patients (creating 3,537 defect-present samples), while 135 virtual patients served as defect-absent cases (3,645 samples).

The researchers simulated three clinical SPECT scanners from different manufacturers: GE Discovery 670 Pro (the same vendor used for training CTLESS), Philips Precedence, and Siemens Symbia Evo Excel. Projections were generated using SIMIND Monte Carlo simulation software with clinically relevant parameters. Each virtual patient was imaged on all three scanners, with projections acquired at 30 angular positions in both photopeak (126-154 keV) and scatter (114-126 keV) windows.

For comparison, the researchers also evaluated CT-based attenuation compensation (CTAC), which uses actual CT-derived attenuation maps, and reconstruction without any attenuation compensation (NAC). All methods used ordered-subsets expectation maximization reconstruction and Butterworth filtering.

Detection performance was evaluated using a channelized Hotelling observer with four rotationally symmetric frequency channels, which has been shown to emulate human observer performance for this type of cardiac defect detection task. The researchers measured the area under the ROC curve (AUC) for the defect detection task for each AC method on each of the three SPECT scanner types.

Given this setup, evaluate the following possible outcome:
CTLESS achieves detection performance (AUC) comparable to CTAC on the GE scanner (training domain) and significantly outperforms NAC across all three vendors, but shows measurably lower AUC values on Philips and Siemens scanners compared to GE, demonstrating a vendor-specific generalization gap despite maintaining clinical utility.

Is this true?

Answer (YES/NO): NO